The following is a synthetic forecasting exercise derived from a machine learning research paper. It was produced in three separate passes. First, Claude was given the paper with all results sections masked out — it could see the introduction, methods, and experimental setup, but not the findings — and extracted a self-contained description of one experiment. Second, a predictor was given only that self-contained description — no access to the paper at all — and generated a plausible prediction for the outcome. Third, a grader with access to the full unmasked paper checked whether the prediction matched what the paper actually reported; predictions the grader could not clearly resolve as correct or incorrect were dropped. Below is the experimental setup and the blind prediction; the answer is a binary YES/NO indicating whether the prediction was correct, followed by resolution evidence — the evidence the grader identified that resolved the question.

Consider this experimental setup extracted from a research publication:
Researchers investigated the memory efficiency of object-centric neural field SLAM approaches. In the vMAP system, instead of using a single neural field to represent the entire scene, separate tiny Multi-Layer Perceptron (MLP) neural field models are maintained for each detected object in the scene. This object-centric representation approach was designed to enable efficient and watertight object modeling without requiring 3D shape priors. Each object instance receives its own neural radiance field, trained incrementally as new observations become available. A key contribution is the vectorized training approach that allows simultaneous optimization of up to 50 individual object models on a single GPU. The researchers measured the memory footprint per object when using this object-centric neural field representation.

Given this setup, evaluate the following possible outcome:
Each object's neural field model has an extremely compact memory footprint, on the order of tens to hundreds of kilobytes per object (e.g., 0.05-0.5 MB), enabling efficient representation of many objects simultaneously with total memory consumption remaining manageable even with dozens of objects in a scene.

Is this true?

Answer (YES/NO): NO